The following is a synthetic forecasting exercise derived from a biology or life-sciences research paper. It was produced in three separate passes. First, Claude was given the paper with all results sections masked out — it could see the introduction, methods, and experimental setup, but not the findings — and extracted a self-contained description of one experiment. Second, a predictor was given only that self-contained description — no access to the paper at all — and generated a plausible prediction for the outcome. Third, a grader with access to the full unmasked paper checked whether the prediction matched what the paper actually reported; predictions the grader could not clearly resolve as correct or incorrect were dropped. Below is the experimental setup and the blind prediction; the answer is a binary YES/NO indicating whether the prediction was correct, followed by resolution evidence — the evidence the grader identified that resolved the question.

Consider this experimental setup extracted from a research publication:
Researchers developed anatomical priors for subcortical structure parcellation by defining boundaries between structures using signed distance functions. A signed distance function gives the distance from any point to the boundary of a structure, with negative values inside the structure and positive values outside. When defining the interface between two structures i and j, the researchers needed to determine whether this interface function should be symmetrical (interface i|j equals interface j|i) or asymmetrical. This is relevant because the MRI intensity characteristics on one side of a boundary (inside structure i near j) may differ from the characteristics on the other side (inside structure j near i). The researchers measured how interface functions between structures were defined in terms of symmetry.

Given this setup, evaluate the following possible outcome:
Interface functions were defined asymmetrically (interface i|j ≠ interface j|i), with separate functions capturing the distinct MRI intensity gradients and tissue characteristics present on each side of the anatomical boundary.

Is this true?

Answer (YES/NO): YES